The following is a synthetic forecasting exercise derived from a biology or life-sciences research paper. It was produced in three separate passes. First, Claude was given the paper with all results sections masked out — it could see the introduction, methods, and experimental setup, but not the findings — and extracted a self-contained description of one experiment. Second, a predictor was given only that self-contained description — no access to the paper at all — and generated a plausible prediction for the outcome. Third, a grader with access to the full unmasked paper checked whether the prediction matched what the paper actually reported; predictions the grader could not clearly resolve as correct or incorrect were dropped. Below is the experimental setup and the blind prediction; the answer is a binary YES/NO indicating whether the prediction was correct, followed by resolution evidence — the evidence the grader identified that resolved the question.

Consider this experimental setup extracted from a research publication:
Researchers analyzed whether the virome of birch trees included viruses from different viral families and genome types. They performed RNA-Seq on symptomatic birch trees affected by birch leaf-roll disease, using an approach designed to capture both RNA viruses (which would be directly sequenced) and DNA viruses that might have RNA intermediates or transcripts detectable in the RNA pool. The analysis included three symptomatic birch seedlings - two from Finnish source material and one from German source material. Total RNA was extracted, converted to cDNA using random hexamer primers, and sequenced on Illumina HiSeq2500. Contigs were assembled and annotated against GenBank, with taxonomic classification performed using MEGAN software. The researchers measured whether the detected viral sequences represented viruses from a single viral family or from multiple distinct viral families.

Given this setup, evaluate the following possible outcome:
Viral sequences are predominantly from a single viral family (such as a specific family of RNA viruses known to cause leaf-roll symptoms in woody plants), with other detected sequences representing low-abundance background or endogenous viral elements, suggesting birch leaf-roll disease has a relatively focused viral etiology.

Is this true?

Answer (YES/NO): NO